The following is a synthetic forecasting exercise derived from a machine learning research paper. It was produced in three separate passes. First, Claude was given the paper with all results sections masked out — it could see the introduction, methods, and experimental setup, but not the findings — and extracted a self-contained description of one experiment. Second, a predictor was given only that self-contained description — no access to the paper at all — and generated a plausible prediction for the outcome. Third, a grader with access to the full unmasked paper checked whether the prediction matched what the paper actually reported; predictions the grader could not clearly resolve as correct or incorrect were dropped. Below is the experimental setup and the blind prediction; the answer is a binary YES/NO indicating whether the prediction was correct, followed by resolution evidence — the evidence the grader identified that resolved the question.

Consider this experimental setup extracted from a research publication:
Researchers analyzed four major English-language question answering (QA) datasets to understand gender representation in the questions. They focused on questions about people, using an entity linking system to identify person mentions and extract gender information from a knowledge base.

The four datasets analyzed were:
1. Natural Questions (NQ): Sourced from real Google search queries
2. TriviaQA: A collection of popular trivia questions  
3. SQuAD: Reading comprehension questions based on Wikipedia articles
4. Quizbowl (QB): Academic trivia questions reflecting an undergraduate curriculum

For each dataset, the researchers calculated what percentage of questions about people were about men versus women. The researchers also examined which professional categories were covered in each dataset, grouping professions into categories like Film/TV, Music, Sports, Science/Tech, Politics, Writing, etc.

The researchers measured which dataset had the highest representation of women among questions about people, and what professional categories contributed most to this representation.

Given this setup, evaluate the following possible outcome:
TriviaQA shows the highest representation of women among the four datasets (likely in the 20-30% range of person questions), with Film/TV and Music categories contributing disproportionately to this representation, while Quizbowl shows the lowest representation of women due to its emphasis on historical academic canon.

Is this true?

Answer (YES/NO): NO